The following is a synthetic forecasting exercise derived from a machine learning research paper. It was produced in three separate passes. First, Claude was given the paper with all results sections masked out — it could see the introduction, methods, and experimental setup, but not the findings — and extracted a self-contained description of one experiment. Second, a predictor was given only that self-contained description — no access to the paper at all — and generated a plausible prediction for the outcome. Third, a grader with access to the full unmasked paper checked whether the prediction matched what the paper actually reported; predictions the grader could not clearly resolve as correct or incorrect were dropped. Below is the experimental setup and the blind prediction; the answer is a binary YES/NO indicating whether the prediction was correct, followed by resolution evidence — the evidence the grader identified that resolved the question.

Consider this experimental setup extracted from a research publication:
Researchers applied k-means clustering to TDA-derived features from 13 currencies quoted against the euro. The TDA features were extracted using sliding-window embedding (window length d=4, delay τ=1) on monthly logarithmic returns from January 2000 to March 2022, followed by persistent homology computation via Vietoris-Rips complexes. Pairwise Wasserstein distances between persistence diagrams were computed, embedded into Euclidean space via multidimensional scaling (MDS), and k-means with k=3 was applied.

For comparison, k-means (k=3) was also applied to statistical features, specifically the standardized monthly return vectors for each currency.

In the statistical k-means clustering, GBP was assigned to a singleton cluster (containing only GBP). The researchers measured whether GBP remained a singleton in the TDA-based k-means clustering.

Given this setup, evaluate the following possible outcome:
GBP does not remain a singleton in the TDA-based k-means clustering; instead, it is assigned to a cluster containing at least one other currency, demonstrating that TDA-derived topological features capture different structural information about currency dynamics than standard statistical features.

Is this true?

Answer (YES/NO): YES